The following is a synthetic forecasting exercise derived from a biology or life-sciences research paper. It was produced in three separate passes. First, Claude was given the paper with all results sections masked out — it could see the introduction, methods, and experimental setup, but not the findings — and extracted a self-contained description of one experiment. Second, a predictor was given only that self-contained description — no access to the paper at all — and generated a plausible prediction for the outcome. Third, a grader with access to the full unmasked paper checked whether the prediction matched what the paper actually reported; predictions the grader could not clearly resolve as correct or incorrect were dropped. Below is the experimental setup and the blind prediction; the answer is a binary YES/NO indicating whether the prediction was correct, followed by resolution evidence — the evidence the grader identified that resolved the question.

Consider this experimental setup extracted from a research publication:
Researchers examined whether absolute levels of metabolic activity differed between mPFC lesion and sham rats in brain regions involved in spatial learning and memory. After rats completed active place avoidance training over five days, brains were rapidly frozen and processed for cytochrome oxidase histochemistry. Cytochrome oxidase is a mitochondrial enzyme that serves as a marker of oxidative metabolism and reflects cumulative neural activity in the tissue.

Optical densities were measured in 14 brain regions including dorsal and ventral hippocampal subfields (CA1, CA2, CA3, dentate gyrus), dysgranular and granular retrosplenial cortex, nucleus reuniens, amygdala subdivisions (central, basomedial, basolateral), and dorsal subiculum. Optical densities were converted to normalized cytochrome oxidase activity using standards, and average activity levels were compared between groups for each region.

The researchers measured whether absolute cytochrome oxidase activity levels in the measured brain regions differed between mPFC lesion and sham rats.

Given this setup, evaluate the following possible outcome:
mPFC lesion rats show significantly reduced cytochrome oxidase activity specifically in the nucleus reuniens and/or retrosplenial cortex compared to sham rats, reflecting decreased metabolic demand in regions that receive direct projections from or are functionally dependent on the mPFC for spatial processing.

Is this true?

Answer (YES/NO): NO